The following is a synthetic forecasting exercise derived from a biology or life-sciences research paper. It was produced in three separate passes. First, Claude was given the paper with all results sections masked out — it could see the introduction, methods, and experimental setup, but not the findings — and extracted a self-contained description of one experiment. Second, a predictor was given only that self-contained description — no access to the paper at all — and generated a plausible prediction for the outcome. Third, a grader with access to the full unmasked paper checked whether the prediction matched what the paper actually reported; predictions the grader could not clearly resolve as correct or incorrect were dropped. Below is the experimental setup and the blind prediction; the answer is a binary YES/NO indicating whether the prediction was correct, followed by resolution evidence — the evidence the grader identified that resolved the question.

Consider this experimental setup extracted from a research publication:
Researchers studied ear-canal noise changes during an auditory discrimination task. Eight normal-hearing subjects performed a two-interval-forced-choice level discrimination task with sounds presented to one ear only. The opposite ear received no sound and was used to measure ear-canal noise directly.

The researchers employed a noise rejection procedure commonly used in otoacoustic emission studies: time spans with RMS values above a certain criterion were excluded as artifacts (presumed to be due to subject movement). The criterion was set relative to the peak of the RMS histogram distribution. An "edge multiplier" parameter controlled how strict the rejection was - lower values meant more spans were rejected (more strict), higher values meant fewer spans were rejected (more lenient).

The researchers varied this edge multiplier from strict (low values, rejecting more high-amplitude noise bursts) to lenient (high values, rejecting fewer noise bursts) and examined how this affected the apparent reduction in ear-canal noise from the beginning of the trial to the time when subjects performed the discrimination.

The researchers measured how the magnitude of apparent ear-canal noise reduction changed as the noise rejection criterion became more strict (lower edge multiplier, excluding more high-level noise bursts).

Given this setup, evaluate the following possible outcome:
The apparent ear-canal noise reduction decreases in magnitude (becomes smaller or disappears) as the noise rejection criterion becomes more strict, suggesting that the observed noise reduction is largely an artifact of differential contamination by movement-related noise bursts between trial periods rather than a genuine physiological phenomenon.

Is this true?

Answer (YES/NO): YES